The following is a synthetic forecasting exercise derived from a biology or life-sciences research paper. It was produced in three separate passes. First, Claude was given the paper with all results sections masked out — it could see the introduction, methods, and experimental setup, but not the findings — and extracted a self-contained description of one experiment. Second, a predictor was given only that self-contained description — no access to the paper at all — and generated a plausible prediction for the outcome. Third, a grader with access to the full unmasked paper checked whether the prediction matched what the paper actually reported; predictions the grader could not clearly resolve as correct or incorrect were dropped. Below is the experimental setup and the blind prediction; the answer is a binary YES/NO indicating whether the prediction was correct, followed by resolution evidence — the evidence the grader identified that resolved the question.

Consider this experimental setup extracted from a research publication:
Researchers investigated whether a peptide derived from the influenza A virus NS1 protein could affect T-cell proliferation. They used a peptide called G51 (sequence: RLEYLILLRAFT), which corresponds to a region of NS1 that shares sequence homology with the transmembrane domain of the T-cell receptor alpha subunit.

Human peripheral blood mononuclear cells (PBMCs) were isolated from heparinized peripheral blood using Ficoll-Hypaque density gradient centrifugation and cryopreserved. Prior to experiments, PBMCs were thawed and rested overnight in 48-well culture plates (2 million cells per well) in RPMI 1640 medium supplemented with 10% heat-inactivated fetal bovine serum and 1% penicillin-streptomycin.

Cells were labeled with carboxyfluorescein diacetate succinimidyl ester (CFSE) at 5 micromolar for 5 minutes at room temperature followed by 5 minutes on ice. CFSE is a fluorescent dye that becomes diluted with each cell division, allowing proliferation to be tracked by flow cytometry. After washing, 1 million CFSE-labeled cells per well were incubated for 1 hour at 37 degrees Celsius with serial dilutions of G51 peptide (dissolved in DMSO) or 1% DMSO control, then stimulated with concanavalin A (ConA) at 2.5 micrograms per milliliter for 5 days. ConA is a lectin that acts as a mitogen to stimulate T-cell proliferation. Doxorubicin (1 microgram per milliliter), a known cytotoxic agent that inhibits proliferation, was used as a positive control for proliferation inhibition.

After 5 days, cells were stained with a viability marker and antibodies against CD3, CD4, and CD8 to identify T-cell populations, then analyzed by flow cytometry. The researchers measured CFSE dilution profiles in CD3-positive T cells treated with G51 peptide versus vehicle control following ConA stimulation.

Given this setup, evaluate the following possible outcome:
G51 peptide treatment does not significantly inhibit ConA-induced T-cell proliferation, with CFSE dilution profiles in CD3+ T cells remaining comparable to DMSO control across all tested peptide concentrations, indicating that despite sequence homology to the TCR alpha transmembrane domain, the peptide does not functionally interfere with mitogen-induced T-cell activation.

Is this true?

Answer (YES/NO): NO